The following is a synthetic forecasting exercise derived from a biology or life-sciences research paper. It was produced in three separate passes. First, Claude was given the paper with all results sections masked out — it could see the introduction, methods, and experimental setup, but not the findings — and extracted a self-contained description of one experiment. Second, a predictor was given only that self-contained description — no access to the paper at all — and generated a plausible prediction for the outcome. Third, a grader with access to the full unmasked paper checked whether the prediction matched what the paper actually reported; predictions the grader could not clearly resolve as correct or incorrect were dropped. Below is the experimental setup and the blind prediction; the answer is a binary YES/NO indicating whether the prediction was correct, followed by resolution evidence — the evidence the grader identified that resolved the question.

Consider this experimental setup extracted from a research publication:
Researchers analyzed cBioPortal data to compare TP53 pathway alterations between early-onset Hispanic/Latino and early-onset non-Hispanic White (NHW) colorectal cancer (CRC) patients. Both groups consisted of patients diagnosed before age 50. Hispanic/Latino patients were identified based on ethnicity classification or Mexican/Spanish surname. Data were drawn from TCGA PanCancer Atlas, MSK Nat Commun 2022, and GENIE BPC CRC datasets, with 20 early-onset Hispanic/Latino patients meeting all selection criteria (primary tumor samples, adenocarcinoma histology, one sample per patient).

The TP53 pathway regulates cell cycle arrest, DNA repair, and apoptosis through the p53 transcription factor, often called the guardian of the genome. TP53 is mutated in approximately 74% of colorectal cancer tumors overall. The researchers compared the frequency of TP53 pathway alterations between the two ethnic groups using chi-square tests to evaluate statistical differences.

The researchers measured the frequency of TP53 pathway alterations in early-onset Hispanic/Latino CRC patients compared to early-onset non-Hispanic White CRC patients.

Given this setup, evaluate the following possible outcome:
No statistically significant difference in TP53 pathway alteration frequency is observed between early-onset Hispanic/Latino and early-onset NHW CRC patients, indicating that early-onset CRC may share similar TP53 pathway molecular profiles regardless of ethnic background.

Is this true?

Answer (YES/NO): YES